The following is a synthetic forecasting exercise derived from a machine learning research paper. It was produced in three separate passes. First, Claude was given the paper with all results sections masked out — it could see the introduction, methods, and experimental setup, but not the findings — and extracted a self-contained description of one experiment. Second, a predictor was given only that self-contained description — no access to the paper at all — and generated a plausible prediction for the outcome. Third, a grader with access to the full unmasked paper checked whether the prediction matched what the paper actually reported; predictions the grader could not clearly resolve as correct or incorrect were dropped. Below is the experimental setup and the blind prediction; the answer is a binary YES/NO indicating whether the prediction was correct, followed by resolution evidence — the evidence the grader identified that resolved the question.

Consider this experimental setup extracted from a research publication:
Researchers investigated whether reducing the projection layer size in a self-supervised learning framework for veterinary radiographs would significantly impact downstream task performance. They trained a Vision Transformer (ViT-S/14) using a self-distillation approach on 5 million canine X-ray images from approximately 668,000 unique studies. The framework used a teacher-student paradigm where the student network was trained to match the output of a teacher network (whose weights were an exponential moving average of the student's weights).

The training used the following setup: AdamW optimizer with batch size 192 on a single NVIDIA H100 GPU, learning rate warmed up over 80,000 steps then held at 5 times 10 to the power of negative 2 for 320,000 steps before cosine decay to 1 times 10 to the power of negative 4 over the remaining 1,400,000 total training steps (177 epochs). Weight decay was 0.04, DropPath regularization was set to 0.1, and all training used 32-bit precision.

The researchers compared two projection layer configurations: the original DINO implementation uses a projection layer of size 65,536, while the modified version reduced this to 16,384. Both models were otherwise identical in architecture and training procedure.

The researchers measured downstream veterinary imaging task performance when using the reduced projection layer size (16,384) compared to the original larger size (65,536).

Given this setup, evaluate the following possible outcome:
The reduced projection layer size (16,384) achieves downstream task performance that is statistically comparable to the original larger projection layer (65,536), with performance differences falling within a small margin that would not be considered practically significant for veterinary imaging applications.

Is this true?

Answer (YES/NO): YES